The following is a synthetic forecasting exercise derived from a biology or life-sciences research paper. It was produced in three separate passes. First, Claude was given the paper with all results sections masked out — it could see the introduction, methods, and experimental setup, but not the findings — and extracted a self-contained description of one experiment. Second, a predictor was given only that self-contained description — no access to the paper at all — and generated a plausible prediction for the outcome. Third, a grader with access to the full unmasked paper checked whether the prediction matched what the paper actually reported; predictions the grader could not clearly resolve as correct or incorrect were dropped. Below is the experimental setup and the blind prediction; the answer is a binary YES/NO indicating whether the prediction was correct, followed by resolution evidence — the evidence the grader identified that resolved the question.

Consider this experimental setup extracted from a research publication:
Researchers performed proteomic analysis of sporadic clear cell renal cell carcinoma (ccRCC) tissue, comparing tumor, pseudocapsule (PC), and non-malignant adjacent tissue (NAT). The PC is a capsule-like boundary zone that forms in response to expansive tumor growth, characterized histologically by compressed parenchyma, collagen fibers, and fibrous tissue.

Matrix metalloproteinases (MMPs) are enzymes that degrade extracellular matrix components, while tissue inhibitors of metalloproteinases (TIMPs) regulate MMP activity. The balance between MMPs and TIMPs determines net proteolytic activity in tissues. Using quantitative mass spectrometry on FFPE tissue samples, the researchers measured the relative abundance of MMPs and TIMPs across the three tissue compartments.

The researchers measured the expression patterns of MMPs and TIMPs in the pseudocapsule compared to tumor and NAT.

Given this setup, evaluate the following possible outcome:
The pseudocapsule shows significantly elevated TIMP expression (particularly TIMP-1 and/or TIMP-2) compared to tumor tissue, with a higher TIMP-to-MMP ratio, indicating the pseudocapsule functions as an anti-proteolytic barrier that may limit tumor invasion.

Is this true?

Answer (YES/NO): NO